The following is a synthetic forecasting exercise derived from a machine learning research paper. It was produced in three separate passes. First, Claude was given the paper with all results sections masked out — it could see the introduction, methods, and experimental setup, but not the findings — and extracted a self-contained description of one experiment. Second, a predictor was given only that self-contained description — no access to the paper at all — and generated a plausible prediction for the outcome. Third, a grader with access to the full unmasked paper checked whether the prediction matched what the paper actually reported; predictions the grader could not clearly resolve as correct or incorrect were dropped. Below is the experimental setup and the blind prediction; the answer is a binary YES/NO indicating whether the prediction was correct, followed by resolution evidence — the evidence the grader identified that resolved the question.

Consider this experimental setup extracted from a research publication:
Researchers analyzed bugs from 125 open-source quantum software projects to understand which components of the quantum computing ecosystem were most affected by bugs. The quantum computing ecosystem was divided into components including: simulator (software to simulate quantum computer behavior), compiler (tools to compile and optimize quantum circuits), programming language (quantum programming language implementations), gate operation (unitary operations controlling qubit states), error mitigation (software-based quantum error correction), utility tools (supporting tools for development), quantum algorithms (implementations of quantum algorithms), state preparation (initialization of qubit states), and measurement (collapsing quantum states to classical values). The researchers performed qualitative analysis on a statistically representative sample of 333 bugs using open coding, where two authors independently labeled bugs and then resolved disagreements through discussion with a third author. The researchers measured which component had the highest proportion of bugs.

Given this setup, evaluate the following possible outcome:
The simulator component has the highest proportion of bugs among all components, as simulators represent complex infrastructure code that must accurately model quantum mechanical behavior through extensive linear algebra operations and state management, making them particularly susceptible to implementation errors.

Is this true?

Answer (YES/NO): NO